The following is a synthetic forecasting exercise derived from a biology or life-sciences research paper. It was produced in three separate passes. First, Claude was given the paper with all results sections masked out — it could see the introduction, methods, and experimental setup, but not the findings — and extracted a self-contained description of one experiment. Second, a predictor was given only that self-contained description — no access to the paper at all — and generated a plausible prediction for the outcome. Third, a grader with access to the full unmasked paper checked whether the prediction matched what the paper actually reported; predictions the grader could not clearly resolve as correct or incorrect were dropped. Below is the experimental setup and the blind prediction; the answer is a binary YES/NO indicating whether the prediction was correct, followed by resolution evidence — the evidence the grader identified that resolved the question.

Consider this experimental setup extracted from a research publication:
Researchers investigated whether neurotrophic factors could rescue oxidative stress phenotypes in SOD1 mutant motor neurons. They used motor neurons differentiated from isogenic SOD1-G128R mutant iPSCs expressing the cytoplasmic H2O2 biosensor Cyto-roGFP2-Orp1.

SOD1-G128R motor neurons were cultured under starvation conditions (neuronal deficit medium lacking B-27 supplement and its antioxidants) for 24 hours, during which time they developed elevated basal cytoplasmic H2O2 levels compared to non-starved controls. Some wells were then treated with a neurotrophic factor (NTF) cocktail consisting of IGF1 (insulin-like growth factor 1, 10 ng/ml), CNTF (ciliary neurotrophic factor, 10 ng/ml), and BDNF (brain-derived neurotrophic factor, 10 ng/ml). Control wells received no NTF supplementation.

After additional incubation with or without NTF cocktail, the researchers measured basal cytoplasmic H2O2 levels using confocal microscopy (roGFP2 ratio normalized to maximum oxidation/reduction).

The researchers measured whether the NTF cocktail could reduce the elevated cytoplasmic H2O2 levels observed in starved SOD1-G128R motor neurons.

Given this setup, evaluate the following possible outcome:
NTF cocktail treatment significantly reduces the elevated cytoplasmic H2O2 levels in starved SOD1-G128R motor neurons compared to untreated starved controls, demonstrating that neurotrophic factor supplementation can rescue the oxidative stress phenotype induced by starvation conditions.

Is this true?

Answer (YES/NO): YES